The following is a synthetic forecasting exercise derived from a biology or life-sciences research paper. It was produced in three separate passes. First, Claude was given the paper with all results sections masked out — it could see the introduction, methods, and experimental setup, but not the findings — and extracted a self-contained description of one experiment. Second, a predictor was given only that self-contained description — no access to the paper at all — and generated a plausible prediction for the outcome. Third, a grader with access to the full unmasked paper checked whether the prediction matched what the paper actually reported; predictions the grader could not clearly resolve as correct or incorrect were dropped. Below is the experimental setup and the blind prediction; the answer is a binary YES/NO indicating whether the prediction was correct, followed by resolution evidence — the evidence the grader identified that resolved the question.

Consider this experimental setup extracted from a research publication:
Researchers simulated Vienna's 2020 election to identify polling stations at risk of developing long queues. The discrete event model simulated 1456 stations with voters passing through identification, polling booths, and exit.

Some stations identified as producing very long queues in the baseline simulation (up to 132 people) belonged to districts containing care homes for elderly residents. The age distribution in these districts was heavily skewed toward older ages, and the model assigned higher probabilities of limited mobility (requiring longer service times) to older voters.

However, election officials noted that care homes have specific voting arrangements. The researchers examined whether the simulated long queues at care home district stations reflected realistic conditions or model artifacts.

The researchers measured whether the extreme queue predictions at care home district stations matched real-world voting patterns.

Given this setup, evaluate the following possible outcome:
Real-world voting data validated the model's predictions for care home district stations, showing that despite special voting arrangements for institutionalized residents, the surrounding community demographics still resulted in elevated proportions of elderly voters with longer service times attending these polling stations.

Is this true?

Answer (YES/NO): NO